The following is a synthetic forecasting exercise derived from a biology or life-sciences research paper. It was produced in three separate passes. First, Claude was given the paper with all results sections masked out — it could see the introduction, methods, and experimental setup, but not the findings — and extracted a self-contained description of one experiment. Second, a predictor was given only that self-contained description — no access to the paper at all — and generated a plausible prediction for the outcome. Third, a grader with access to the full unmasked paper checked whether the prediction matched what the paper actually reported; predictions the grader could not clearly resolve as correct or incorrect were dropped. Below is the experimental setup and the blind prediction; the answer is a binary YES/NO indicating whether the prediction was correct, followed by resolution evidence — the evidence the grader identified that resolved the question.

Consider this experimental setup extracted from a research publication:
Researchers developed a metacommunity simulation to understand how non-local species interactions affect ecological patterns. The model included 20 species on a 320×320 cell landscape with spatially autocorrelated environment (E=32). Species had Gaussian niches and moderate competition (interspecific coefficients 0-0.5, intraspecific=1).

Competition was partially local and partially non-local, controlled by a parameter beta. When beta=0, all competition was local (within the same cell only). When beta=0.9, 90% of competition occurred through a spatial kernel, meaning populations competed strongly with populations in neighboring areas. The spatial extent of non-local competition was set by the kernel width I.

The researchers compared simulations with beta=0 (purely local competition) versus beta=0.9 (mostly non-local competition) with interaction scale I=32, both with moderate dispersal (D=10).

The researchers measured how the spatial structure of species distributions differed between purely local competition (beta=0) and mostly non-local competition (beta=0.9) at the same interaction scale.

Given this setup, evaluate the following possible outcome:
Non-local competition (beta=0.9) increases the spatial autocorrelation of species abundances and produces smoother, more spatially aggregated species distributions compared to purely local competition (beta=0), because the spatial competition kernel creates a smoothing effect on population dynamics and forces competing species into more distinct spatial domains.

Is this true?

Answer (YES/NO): NO